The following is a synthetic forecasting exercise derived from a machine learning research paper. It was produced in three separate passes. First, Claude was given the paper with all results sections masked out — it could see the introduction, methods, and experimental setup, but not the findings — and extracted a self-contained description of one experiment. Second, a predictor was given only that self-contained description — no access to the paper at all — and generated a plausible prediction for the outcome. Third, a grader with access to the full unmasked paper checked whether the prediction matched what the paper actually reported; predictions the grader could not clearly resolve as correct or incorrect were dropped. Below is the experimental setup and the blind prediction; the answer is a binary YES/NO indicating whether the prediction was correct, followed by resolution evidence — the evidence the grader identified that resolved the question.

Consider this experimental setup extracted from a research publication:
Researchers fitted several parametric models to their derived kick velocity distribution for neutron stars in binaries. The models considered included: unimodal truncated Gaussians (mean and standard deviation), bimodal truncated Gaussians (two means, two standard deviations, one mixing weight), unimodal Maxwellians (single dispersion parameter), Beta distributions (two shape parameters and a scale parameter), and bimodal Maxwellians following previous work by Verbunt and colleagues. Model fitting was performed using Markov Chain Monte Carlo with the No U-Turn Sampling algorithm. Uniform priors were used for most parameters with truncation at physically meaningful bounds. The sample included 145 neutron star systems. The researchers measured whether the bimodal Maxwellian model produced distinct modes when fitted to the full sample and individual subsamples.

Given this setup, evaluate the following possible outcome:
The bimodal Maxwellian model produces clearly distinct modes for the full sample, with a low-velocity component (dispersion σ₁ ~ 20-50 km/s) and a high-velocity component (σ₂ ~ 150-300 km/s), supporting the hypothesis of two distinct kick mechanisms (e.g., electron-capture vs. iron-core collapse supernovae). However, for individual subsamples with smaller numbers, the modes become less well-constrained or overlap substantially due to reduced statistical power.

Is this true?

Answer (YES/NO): NO